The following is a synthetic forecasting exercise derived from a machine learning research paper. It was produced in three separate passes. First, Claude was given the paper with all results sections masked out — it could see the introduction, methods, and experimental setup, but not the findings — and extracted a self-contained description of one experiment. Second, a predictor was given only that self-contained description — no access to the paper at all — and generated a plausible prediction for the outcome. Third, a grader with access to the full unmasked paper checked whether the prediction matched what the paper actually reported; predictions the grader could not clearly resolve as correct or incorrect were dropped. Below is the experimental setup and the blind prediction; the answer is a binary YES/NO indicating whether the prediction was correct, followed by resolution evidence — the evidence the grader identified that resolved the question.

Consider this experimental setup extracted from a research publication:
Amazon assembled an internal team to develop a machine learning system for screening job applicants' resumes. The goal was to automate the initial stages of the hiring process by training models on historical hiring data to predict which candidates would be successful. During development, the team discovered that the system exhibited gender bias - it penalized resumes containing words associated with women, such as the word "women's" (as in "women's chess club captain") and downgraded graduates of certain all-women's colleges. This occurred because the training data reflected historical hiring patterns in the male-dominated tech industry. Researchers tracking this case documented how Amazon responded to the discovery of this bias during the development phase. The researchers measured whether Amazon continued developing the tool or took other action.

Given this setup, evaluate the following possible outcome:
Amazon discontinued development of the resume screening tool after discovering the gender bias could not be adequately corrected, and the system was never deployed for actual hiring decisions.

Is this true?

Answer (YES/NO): NO